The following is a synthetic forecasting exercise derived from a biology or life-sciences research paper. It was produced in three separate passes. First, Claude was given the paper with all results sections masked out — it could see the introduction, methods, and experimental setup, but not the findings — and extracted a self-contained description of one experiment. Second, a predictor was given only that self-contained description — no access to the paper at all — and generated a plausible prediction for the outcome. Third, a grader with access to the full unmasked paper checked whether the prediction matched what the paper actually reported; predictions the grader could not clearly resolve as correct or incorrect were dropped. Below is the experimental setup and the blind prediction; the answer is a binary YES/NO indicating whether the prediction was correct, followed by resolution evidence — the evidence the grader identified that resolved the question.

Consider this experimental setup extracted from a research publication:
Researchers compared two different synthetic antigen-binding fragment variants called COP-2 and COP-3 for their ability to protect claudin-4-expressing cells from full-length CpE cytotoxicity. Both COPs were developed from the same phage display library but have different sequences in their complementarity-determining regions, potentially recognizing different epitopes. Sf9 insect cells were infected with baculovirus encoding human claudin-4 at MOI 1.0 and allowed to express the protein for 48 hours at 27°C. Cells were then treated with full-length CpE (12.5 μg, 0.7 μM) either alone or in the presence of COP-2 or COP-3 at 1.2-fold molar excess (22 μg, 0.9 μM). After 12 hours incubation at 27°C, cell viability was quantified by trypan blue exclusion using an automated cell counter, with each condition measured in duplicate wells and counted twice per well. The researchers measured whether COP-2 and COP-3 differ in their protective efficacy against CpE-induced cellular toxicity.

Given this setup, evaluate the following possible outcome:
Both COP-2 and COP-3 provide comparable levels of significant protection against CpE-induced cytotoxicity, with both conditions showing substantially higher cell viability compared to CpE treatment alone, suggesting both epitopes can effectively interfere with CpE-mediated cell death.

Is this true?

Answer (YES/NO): NO